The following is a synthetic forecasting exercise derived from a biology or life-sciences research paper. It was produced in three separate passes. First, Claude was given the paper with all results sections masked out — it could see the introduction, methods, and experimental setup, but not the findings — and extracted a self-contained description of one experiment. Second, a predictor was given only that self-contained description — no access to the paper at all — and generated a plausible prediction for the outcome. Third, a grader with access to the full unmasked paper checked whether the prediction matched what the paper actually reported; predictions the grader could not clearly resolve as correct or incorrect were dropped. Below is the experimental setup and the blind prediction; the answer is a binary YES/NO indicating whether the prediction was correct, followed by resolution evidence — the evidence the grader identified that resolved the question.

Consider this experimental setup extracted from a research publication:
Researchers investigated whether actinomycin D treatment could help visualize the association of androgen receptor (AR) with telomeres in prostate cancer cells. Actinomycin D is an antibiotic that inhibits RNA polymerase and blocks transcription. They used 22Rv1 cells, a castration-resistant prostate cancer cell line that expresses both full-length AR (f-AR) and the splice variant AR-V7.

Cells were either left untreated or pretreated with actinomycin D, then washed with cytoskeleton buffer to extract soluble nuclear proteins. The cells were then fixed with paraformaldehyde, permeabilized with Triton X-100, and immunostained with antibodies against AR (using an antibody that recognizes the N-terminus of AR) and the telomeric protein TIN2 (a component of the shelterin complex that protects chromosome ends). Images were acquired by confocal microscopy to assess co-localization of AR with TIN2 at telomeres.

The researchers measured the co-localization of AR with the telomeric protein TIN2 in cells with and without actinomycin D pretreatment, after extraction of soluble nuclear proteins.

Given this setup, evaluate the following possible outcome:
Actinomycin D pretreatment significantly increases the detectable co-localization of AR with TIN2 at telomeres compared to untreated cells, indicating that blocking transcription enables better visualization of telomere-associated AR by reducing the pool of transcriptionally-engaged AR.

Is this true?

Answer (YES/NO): NO